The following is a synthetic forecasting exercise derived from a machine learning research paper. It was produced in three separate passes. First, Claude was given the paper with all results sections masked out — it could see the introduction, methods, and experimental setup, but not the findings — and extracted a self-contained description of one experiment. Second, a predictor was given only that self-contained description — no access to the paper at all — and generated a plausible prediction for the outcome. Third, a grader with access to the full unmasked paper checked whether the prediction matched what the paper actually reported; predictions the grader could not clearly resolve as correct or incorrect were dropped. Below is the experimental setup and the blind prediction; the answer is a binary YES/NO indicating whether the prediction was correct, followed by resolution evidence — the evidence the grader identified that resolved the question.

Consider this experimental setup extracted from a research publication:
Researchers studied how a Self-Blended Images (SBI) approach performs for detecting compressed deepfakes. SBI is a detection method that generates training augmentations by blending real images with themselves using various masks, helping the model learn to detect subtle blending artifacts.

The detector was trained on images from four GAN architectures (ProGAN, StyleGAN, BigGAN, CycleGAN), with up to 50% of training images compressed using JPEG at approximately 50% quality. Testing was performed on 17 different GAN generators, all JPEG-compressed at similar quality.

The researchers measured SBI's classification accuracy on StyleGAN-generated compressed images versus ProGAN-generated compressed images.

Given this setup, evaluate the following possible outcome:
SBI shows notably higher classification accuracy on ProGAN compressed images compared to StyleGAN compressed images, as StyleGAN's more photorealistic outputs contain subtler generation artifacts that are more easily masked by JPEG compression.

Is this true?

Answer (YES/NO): YES